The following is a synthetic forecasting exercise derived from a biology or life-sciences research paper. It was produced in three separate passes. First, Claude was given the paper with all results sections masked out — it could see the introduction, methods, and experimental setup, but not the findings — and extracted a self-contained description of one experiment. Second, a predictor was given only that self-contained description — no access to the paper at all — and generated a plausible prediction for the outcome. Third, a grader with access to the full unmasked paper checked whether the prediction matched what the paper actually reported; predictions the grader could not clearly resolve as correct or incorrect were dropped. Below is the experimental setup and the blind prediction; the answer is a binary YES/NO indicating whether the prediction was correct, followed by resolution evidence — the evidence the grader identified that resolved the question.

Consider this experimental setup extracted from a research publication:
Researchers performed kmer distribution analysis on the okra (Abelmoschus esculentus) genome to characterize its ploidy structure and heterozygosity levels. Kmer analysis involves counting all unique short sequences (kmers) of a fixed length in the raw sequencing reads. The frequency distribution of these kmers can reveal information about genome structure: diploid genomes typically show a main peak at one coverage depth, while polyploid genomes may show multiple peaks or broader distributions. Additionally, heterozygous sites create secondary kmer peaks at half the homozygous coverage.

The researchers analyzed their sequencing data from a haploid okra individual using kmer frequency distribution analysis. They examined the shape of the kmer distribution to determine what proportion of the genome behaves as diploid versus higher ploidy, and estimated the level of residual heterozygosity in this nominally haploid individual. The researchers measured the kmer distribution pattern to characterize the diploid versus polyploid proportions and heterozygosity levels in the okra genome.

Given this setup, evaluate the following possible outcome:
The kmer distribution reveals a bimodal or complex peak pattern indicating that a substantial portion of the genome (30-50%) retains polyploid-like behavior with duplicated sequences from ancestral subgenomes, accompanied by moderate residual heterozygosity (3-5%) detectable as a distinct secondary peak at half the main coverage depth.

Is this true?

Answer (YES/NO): NO